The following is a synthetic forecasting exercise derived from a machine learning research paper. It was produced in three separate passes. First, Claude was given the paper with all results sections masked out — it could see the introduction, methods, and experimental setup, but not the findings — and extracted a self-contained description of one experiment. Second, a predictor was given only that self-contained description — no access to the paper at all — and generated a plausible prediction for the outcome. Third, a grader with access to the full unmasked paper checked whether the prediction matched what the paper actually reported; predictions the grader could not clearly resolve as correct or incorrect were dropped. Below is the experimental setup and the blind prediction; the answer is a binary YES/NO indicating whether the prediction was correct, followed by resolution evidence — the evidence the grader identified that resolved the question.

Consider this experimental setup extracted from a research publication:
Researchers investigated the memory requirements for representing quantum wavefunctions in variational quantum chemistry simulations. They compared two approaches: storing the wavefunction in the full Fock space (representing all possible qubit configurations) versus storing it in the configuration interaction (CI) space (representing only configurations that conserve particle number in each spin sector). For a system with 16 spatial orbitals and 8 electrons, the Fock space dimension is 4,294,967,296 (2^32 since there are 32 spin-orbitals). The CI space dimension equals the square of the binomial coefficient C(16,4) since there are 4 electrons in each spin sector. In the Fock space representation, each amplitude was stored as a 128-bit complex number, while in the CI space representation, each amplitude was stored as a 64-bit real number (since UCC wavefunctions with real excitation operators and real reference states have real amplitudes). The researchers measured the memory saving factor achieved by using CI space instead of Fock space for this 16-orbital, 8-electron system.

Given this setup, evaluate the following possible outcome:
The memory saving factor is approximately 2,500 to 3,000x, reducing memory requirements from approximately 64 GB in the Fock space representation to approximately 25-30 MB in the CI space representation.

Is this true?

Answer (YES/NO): NO